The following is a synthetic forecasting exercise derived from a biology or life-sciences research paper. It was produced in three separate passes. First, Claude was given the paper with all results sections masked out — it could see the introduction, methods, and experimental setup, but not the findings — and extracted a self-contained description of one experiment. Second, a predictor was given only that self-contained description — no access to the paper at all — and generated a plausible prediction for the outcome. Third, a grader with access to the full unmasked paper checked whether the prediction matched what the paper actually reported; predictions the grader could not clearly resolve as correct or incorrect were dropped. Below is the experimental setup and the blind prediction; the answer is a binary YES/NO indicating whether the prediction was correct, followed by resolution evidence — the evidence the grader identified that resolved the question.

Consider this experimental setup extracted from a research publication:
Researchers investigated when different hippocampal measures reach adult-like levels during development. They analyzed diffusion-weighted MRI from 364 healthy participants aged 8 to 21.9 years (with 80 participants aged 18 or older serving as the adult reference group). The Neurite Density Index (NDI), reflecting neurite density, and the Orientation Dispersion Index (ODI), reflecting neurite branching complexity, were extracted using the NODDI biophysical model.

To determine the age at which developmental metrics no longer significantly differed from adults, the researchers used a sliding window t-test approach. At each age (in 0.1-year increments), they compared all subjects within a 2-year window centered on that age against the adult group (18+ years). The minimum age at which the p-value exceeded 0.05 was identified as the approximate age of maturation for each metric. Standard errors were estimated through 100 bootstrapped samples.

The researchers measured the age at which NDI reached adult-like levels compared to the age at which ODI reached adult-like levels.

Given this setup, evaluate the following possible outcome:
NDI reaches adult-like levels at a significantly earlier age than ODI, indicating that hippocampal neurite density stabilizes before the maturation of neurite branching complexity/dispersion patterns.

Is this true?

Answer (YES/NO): NO